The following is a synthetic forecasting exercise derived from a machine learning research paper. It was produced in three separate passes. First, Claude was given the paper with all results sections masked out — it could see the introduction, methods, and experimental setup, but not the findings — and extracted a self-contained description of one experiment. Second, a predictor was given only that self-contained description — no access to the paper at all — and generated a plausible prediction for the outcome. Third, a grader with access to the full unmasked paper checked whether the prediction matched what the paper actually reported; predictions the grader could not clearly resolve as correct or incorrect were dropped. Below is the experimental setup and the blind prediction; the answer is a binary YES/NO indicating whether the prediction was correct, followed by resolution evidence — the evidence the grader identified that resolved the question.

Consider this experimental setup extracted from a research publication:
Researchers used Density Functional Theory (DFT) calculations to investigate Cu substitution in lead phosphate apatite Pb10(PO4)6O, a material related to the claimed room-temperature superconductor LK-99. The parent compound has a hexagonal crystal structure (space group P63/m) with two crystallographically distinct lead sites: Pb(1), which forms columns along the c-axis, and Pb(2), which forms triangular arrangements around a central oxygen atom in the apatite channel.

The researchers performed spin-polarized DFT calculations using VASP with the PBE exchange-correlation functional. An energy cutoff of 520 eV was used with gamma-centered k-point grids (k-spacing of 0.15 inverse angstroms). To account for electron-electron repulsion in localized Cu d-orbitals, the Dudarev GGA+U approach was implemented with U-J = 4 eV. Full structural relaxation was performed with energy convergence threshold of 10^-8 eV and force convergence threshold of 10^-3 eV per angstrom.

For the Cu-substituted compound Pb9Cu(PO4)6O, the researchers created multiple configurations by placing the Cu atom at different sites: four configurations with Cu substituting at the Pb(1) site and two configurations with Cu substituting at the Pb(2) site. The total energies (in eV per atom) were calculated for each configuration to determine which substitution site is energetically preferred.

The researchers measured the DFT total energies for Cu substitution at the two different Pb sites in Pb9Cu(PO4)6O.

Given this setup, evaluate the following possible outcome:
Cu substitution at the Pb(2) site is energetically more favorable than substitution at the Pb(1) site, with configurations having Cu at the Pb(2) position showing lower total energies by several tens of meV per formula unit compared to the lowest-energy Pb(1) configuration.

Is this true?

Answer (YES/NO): NO